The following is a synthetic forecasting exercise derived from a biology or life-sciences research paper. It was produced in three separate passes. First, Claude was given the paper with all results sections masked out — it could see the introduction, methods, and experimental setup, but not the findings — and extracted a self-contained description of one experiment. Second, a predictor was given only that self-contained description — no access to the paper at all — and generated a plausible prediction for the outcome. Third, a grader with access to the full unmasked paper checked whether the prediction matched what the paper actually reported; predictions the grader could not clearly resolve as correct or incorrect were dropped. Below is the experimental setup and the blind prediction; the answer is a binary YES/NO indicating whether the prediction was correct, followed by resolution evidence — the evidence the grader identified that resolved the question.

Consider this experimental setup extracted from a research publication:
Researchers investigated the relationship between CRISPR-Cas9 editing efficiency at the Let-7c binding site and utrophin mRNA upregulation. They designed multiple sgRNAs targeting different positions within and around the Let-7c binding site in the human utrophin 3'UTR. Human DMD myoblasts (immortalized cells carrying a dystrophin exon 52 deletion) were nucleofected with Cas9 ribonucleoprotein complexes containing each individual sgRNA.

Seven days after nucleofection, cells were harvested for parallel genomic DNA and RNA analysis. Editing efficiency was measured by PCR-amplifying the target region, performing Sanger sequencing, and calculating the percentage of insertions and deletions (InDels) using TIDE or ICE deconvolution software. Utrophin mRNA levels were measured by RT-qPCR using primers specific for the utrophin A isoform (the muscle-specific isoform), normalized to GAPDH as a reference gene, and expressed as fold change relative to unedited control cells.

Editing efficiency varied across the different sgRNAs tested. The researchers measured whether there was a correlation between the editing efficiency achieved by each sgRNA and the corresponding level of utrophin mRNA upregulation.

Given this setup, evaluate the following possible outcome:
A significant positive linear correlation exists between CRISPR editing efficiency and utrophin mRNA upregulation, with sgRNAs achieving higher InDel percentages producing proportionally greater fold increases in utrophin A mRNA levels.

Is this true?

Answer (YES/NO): NO